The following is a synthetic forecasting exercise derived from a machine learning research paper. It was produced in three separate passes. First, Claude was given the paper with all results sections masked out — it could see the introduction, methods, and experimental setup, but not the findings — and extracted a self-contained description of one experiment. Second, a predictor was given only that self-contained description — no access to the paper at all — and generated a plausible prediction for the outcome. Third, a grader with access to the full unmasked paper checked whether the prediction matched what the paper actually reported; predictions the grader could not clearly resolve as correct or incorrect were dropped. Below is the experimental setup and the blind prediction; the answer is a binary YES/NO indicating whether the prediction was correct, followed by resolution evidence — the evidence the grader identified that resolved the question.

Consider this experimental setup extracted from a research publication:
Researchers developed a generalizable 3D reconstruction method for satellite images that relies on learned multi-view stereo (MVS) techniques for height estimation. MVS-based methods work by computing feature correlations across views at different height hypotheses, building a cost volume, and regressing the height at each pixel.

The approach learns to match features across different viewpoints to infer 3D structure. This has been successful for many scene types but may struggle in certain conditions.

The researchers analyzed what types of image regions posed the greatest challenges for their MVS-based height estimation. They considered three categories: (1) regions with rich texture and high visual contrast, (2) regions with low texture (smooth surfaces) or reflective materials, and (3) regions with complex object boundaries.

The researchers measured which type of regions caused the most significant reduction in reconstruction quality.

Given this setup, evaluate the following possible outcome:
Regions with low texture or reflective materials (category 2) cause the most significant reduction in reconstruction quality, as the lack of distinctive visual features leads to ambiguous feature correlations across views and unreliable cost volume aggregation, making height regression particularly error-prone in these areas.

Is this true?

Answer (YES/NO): YES